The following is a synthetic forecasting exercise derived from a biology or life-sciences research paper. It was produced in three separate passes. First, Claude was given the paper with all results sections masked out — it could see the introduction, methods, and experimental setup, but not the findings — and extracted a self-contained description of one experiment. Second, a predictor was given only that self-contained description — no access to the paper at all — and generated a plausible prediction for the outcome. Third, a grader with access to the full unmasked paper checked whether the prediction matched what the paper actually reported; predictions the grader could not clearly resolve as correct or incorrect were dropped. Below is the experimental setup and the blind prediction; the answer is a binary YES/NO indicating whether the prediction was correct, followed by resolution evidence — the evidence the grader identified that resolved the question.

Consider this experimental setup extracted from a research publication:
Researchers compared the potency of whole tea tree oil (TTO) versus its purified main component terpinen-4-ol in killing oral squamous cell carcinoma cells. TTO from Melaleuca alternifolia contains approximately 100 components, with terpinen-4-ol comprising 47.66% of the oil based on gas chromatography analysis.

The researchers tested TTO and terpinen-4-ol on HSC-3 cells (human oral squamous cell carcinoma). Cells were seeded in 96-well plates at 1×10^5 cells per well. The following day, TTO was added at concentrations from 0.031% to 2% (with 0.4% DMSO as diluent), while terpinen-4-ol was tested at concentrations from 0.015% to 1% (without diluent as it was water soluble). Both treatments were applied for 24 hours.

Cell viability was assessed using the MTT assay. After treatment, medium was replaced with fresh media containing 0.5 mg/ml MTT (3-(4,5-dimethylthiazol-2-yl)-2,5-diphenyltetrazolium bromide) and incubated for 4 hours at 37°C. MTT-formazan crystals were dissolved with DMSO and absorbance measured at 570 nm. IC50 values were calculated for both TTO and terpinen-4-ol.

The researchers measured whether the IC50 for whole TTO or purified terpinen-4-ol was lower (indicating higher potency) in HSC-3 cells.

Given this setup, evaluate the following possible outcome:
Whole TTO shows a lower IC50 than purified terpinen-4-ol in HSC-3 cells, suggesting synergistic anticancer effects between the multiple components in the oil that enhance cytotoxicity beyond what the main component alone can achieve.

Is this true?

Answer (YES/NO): YES